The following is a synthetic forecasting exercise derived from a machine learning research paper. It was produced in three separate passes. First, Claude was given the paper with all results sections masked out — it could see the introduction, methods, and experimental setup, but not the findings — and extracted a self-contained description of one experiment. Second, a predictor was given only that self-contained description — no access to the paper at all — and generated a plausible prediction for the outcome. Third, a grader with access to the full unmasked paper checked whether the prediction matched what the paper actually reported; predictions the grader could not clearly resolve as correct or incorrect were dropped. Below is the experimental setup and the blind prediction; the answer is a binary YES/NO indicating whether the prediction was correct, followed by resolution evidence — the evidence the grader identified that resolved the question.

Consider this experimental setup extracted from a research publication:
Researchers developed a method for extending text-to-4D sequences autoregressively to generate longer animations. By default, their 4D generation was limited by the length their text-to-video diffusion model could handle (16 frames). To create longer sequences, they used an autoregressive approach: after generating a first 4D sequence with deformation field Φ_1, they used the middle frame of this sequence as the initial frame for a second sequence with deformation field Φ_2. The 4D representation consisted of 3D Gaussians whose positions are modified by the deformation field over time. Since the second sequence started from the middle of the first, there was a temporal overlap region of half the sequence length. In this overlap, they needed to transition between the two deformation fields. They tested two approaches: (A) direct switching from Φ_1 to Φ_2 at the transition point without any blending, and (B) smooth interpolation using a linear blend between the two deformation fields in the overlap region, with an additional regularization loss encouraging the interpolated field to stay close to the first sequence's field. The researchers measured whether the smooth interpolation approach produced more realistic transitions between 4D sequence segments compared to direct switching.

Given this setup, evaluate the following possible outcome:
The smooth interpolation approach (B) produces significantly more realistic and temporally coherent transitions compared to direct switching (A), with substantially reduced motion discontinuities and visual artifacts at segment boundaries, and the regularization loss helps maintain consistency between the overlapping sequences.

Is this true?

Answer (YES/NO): YES